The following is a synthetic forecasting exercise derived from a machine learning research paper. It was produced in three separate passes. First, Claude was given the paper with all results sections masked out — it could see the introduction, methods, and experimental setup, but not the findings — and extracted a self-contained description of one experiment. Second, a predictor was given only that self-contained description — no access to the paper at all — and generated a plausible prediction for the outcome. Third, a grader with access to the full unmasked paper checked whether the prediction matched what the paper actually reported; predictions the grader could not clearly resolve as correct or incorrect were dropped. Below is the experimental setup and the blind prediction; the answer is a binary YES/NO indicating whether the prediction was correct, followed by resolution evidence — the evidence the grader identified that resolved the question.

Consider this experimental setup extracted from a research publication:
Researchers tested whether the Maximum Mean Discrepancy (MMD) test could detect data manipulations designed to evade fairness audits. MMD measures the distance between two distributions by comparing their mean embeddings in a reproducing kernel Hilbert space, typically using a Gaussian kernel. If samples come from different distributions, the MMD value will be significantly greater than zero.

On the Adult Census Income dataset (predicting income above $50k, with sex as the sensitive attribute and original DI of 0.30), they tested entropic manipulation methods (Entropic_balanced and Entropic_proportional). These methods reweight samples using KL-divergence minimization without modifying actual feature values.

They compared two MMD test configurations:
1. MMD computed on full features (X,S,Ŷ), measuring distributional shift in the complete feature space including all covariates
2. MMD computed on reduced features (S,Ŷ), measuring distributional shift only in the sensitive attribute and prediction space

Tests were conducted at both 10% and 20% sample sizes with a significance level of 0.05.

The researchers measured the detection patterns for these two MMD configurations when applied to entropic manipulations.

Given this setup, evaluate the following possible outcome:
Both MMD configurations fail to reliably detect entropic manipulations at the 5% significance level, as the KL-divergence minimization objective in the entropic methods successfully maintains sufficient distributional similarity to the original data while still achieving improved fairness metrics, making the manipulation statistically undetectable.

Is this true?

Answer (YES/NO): NO